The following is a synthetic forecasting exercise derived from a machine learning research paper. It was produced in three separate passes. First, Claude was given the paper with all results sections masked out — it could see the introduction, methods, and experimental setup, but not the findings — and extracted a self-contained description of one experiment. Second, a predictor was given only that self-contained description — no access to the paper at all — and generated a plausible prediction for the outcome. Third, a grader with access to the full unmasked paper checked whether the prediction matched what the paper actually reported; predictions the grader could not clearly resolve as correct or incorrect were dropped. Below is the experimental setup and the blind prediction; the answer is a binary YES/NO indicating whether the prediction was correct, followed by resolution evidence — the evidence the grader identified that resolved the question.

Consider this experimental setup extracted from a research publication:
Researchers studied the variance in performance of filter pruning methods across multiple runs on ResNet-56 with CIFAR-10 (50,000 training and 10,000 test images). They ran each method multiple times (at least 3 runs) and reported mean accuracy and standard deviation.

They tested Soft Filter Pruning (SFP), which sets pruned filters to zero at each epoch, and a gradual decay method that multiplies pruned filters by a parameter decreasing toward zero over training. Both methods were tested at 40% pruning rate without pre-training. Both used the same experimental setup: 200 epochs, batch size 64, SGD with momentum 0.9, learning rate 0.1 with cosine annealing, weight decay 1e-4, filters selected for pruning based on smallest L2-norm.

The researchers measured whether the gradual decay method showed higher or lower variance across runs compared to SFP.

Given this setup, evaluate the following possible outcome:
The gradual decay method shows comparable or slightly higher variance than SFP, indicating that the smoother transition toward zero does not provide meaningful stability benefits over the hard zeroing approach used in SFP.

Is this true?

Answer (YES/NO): NO